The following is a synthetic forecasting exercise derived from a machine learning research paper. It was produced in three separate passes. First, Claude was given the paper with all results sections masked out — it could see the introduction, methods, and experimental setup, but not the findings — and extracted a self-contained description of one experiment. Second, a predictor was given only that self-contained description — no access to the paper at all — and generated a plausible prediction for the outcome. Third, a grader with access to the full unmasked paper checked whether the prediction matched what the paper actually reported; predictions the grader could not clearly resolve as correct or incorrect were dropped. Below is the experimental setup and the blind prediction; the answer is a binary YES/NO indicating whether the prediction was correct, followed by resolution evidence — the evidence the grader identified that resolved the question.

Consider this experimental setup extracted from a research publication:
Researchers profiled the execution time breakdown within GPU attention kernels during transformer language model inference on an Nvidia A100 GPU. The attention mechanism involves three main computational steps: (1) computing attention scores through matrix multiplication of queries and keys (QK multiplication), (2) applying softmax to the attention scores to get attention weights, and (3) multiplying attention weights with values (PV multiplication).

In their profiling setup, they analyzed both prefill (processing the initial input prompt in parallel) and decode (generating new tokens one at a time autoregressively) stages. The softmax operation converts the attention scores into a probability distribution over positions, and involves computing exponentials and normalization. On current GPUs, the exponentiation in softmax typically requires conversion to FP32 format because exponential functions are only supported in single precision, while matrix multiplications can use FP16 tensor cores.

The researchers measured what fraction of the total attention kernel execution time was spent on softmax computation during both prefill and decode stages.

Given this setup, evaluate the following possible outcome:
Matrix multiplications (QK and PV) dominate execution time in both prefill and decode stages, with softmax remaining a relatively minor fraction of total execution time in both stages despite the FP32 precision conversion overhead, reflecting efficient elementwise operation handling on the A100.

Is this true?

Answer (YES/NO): NO